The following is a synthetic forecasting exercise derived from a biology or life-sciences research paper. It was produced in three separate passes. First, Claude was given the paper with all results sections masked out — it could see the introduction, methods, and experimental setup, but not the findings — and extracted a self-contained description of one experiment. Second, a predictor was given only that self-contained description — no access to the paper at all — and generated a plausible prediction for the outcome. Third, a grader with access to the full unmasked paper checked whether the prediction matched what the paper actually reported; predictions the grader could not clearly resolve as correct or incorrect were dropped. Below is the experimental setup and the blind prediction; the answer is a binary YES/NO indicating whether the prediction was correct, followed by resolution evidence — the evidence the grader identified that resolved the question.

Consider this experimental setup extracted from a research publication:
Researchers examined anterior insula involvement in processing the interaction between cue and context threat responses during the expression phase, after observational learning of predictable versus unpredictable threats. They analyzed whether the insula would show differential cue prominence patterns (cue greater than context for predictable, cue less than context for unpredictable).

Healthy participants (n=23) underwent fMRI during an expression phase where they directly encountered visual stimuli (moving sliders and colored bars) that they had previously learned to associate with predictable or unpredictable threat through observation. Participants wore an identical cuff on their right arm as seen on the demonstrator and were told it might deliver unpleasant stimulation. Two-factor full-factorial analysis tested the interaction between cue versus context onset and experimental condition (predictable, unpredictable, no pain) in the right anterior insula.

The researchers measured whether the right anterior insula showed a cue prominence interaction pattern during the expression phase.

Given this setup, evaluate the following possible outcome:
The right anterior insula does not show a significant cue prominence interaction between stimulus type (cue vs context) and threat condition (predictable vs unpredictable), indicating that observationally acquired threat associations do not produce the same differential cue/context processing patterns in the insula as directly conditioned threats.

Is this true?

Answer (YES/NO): NO